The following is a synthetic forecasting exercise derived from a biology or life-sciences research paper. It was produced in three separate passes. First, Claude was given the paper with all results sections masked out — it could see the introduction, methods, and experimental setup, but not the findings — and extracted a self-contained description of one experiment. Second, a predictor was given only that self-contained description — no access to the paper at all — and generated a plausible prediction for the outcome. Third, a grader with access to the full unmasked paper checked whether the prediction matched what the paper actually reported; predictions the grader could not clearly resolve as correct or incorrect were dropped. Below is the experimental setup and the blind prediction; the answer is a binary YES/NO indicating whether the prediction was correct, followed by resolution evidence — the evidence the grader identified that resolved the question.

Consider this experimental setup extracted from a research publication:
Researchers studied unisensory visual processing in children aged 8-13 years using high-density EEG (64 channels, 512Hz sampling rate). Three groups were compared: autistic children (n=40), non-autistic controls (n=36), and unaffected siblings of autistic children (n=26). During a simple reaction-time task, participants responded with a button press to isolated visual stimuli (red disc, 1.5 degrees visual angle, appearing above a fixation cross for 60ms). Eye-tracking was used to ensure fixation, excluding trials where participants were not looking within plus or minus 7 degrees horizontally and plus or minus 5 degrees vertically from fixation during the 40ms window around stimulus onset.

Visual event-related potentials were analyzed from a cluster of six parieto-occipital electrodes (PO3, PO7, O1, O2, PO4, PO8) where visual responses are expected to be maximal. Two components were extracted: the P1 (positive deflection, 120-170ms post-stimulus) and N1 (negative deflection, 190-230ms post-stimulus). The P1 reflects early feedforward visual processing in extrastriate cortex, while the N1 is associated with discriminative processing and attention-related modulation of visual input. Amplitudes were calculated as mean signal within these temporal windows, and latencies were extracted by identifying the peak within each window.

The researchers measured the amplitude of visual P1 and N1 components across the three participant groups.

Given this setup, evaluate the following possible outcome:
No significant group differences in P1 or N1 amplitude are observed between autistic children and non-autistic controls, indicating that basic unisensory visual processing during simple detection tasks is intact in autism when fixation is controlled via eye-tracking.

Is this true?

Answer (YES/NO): YES